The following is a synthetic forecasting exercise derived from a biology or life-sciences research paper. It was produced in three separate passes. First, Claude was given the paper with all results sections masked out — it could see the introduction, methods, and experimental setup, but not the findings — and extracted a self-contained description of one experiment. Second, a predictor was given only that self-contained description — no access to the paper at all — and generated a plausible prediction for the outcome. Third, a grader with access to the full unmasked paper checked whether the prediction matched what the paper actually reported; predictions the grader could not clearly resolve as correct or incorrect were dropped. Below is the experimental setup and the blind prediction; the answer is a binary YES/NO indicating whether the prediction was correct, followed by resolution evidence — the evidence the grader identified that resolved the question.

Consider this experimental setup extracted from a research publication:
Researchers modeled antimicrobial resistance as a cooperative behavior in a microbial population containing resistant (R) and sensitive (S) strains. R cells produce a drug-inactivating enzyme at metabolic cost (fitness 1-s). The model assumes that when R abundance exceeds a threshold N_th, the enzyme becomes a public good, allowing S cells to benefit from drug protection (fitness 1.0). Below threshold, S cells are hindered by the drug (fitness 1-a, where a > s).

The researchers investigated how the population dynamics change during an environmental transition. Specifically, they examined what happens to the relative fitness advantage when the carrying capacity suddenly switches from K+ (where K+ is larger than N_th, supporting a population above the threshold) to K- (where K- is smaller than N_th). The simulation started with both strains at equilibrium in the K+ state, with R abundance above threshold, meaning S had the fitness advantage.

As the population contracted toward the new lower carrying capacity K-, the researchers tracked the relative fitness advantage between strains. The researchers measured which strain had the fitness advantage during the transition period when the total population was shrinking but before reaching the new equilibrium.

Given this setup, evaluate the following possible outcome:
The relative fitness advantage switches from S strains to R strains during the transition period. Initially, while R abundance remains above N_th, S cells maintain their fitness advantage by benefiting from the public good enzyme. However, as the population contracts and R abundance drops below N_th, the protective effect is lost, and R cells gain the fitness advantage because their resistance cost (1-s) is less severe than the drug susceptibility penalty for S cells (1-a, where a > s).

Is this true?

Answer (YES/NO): YES